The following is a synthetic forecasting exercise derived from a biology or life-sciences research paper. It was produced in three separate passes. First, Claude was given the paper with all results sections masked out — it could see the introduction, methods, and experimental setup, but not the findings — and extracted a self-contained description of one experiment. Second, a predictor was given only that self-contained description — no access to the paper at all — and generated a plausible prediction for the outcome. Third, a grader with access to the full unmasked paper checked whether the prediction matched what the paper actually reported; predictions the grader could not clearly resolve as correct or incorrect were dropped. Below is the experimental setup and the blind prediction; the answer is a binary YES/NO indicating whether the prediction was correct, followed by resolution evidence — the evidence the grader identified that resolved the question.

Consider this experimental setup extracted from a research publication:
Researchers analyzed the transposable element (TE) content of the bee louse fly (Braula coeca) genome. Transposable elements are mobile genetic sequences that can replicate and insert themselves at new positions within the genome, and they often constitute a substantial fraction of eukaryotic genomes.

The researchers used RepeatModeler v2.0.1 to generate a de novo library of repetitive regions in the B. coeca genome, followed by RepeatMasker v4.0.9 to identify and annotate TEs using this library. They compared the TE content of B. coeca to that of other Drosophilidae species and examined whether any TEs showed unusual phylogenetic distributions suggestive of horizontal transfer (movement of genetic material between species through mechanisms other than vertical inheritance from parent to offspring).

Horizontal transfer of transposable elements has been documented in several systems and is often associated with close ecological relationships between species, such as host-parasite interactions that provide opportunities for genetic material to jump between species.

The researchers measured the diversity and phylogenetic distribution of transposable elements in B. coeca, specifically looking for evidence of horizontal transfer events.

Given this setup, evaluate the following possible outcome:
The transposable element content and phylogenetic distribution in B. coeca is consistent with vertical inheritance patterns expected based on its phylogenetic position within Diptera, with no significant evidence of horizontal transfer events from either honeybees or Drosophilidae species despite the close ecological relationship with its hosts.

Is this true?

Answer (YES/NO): NO